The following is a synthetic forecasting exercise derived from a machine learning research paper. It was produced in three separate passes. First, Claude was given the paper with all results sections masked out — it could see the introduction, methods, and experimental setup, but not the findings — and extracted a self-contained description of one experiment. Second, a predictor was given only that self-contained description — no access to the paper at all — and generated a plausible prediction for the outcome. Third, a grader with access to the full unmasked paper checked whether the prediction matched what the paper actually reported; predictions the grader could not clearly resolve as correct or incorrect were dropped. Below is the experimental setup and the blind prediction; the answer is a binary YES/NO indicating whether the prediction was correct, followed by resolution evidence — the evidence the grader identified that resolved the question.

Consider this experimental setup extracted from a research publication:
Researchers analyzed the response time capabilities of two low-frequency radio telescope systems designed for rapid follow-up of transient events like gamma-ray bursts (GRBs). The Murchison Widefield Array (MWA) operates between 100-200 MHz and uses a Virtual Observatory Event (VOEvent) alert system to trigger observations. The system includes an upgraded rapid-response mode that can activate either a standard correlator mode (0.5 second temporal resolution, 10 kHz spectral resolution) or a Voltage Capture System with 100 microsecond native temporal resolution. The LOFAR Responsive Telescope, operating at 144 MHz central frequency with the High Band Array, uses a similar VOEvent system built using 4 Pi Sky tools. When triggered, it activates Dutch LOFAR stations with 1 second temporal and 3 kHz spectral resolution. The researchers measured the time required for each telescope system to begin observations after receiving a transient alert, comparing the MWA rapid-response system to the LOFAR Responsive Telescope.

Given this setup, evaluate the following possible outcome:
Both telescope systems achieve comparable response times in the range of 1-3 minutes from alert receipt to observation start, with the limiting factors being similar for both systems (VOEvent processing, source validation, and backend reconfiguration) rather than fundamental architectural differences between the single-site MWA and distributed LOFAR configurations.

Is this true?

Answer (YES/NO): NO